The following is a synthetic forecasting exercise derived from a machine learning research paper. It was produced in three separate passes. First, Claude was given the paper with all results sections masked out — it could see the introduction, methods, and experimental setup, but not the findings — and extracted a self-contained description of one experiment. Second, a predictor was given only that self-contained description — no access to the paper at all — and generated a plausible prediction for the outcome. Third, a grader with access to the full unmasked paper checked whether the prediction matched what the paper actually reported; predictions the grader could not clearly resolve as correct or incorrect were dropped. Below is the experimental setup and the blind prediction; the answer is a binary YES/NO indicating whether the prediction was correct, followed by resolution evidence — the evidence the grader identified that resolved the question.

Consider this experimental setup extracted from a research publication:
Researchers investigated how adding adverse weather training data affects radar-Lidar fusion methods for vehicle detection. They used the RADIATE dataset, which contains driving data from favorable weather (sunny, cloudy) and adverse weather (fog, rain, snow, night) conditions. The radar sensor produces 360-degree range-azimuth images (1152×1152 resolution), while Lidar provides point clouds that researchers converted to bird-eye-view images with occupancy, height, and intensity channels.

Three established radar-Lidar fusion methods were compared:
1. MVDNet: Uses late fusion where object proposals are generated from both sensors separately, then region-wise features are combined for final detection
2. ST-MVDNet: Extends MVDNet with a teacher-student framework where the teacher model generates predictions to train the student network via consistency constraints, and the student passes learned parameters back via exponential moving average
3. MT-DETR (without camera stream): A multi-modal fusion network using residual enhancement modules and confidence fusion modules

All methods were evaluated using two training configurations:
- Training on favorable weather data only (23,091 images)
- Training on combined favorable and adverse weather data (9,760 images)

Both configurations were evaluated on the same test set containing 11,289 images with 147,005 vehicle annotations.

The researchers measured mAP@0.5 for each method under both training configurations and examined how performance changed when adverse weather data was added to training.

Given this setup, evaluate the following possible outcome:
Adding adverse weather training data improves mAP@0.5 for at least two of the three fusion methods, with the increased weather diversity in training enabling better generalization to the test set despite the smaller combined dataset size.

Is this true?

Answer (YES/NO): NO